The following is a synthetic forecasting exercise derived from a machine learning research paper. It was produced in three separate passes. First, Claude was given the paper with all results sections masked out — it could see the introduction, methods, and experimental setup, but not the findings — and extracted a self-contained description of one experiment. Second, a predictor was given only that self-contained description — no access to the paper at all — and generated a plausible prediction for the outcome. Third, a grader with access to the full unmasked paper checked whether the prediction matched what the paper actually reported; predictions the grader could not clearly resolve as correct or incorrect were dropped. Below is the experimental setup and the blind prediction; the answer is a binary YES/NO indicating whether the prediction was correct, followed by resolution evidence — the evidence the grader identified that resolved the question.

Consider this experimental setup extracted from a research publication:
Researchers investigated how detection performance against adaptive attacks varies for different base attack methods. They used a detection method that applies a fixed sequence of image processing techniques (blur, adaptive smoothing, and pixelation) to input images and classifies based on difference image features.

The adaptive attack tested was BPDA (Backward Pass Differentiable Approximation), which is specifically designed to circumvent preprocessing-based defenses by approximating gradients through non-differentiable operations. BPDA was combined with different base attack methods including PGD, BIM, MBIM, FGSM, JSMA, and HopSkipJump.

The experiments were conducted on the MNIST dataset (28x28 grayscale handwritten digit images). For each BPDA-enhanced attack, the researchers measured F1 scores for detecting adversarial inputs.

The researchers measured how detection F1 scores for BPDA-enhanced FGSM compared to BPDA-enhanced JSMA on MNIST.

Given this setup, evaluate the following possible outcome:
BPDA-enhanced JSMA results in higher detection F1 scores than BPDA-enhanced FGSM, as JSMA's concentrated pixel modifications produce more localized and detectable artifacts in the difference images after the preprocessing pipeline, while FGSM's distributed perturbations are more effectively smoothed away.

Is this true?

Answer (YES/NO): NO